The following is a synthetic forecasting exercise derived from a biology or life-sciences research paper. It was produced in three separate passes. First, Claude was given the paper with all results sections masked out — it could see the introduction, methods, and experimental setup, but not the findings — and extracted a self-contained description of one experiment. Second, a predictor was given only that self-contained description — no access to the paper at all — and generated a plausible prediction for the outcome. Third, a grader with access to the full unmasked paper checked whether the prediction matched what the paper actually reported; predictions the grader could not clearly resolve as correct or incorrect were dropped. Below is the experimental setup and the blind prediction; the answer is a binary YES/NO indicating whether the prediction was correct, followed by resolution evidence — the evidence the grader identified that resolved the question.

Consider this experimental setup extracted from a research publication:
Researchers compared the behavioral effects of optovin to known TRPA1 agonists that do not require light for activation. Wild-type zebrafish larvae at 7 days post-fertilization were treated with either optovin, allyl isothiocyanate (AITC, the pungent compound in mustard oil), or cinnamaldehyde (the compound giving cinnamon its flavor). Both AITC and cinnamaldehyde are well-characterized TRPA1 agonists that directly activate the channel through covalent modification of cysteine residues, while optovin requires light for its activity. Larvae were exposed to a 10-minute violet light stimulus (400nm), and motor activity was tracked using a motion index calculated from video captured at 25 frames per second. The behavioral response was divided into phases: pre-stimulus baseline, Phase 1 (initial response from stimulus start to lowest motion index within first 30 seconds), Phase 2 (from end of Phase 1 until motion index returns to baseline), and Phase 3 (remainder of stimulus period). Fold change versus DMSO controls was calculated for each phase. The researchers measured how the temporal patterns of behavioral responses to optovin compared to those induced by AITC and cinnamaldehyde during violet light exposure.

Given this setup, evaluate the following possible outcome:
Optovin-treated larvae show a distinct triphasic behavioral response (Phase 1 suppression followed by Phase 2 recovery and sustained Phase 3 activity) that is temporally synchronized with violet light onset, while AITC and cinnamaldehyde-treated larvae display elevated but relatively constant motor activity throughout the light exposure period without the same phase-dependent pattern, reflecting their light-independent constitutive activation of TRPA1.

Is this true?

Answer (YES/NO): NO